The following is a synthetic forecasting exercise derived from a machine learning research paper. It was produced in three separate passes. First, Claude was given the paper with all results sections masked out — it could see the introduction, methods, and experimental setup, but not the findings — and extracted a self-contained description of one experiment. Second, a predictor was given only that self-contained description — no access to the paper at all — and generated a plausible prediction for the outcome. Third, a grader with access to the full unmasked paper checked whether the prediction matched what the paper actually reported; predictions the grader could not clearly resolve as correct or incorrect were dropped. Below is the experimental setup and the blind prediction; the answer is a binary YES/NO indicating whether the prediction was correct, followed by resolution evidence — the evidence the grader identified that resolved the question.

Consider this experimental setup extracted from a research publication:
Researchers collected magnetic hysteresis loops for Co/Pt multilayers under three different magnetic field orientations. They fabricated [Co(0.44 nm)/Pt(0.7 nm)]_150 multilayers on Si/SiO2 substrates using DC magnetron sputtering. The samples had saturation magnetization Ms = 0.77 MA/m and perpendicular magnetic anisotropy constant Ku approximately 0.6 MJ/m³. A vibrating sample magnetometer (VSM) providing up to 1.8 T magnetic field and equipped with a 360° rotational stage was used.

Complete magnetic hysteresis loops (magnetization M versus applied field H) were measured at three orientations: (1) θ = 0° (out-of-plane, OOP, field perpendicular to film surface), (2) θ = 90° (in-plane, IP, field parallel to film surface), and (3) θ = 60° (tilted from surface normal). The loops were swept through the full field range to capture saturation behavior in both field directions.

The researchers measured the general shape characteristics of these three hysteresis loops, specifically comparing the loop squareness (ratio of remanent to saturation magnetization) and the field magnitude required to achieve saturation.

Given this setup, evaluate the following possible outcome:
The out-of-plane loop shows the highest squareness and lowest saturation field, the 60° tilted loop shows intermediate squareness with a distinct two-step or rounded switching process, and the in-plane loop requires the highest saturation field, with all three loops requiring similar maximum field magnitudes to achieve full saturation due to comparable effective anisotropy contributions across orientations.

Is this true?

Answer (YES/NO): NO